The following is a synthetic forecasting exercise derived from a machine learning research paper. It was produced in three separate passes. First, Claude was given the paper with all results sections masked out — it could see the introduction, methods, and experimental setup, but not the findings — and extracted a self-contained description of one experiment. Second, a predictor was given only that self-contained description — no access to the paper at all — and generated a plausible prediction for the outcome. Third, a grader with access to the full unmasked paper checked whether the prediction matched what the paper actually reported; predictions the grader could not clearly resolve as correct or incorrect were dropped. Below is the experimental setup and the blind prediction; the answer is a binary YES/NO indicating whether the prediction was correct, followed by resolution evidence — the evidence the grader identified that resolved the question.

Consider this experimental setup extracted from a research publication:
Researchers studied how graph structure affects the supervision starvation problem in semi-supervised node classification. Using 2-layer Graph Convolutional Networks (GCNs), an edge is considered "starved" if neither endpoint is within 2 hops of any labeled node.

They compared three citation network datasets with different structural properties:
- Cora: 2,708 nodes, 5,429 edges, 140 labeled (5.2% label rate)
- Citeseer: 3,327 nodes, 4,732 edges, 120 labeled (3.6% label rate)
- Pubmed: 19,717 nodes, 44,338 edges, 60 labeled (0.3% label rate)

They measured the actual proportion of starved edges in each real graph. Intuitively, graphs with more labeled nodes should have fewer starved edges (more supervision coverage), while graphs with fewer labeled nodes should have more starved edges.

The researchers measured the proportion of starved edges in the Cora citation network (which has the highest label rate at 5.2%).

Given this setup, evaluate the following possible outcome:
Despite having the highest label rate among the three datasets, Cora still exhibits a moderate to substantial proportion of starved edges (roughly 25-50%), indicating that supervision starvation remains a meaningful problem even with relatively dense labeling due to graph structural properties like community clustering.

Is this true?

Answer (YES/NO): YES